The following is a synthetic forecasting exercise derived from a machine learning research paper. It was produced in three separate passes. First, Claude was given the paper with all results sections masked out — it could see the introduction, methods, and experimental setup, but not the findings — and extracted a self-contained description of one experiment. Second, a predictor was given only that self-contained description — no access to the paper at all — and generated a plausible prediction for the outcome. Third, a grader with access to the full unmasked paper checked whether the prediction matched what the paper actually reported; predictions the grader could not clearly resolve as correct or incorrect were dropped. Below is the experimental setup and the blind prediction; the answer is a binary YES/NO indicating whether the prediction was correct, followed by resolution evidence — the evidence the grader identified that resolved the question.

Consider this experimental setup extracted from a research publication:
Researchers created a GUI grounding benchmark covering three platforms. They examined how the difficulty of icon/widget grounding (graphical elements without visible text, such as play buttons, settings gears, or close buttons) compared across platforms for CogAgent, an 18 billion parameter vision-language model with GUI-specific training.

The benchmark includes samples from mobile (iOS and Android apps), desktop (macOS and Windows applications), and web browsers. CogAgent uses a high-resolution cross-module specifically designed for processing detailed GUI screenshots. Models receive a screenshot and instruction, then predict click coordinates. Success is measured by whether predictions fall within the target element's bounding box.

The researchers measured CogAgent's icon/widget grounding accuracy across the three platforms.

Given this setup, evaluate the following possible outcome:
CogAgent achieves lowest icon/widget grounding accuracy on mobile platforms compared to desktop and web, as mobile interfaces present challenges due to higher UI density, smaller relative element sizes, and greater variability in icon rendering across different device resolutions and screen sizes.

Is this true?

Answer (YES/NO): NO